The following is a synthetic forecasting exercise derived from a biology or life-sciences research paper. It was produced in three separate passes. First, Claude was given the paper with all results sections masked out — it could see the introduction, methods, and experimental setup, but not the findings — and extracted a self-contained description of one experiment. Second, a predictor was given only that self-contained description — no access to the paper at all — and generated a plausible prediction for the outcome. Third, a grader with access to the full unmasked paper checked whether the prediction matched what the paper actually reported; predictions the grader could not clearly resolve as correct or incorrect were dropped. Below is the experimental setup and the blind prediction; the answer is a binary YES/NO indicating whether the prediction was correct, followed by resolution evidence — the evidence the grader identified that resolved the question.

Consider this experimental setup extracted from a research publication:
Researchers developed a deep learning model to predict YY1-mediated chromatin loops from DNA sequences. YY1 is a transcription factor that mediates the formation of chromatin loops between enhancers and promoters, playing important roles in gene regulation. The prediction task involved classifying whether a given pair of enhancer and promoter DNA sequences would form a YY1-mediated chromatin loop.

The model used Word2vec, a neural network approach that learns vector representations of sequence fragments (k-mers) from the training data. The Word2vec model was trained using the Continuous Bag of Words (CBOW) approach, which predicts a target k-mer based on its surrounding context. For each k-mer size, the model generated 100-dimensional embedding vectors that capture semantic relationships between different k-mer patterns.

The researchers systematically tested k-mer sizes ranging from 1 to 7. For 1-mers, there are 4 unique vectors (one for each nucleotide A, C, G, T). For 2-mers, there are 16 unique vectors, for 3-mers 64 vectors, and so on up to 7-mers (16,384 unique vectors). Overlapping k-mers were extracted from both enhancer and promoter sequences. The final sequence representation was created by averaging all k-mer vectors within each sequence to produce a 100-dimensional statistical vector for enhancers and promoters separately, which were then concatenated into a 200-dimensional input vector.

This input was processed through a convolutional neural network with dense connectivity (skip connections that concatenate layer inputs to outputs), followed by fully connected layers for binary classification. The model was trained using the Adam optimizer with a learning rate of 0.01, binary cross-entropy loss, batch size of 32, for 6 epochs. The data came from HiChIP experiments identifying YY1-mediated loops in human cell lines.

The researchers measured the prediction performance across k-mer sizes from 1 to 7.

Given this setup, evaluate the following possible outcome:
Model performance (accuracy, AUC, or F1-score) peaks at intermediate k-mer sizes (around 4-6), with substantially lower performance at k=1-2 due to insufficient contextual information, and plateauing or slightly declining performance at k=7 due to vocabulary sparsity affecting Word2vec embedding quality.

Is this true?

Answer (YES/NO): YES